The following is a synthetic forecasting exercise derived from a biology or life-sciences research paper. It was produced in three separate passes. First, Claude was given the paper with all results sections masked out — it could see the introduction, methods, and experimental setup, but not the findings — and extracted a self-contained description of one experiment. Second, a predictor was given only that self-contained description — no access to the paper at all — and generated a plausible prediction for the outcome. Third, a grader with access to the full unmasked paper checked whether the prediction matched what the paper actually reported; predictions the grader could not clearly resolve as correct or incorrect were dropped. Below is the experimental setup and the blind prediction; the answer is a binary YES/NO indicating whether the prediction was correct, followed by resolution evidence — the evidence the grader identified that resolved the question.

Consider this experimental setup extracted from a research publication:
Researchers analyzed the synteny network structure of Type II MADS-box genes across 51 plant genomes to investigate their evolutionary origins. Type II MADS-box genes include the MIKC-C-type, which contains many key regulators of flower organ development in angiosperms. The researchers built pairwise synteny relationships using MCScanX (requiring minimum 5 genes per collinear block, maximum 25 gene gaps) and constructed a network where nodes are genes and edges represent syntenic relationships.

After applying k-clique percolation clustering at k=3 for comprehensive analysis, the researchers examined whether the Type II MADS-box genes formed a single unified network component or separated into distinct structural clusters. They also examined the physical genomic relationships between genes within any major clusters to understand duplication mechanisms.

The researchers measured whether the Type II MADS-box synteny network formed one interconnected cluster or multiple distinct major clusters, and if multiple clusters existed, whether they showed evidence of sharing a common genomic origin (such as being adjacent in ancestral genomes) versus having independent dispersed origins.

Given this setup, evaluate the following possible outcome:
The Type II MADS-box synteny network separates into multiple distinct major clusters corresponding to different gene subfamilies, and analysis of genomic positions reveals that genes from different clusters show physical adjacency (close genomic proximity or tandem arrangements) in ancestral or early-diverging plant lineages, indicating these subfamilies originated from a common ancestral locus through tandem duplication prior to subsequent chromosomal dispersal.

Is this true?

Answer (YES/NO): YES